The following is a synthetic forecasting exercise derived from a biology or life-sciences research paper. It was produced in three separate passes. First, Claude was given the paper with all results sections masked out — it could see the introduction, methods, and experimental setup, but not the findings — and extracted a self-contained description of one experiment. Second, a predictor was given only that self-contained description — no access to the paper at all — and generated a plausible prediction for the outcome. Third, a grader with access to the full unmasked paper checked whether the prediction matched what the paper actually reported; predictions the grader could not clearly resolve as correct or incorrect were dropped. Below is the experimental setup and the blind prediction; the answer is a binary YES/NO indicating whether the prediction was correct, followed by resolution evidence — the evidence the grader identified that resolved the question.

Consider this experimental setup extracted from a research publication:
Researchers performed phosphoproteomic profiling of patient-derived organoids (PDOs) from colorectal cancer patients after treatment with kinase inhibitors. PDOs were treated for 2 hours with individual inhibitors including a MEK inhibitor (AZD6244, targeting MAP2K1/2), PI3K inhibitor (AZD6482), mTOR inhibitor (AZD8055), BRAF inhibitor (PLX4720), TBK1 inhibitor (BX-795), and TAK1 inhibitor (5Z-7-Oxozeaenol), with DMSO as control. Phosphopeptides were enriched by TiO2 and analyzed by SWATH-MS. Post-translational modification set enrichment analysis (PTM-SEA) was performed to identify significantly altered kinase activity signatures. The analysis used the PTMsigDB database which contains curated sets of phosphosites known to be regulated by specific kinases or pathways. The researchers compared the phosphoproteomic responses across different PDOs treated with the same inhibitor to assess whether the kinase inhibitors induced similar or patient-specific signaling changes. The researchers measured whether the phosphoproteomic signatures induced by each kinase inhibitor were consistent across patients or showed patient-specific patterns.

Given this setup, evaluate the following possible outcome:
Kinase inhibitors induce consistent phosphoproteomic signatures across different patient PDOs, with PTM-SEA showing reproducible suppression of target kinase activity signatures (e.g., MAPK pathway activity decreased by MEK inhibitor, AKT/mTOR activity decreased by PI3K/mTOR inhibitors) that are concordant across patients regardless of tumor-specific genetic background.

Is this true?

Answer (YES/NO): NO